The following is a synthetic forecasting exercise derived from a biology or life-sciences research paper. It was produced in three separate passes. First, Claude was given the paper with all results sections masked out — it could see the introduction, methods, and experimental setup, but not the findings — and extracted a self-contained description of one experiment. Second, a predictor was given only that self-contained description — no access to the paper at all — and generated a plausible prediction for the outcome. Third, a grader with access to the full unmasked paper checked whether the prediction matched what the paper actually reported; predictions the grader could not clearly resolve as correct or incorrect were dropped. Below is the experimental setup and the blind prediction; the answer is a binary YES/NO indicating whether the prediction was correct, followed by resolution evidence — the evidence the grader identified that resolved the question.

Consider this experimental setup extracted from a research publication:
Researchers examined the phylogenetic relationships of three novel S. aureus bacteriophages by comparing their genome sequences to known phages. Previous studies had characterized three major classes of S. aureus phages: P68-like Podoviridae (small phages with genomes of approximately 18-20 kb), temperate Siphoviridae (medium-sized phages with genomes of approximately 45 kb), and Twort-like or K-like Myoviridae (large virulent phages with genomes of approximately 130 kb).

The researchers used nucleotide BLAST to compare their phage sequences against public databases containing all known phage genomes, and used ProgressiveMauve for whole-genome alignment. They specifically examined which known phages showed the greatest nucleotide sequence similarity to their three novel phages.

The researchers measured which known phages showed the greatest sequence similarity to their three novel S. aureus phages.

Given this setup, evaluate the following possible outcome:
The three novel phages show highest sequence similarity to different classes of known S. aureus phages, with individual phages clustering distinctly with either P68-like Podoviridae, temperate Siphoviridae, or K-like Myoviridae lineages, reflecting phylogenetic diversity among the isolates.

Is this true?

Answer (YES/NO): NO